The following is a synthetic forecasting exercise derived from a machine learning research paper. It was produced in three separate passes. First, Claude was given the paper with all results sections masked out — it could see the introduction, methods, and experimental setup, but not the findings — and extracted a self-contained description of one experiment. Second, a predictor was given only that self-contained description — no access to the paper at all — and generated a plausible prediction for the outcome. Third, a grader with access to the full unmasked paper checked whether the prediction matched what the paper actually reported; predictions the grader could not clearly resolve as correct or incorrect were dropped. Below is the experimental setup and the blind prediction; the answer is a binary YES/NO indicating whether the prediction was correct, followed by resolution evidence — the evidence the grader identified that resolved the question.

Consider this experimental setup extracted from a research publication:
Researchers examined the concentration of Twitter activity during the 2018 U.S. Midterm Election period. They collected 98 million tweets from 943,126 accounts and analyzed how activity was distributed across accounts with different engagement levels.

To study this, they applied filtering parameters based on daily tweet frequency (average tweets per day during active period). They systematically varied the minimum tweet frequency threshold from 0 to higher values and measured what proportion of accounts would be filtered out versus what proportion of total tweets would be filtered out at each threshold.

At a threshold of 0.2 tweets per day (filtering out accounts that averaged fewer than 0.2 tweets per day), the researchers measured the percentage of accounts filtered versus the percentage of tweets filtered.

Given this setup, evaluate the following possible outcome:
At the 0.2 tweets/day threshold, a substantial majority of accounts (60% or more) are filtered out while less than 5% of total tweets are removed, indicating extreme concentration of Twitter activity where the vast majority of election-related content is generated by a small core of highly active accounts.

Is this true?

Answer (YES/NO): NO